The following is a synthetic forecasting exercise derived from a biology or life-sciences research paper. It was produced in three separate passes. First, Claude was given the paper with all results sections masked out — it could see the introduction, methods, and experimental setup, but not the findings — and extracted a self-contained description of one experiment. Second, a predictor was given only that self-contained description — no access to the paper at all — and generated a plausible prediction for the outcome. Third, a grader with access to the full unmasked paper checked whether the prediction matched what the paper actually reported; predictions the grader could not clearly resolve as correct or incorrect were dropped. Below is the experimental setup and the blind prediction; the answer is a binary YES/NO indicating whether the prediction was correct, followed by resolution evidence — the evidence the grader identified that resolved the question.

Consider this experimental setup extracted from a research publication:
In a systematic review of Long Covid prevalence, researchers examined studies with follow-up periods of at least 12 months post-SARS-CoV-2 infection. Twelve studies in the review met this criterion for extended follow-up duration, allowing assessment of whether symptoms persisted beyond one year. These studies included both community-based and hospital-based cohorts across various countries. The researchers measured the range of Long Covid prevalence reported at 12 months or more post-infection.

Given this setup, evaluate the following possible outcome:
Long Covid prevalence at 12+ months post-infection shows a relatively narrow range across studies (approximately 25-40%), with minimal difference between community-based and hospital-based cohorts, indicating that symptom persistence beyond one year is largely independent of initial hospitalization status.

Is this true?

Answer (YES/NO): NO